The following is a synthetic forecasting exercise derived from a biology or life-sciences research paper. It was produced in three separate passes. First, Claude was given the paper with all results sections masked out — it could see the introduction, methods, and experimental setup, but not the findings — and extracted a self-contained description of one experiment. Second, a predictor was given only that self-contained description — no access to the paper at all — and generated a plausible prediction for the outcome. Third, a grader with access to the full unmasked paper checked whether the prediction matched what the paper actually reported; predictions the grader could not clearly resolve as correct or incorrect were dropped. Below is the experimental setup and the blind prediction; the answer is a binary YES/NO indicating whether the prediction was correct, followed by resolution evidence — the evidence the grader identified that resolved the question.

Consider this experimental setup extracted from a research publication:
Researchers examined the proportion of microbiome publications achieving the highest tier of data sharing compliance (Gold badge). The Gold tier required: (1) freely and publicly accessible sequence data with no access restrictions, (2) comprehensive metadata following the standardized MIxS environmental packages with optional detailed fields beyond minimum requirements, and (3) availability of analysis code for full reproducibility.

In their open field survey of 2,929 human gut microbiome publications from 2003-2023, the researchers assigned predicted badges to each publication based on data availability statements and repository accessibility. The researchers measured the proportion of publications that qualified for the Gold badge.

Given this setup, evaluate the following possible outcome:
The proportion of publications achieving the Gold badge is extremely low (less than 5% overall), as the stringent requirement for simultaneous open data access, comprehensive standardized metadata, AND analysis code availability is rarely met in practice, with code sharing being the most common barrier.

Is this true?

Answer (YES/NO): NO